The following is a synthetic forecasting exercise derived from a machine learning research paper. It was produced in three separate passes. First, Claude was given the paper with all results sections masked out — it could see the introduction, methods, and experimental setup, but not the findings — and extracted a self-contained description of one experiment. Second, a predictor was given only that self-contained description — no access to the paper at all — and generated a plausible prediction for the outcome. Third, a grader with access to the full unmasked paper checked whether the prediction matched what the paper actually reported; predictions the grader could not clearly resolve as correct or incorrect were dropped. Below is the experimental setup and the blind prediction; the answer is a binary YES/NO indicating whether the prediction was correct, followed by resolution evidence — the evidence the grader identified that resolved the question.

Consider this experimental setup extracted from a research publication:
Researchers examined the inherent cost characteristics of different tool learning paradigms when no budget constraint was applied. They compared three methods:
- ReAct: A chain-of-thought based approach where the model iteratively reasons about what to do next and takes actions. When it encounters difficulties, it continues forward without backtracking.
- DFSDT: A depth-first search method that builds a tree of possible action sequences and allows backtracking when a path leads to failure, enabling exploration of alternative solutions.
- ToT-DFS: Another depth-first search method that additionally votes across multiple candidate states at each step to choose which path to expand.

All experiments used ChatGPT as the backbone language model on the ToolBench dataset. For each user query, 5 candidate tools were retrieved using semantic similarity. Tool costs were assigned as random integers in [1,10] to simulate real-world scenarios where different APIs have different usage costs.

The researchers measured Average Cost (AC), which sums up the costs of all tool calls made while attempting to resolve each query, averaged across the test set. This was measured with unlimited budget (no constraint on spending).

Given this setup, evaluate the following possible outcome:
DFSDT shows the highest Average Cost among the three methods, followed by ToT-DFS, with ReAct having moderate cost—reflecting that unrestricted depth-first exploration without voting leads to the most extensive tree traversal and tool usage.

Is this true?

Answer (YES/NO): NO